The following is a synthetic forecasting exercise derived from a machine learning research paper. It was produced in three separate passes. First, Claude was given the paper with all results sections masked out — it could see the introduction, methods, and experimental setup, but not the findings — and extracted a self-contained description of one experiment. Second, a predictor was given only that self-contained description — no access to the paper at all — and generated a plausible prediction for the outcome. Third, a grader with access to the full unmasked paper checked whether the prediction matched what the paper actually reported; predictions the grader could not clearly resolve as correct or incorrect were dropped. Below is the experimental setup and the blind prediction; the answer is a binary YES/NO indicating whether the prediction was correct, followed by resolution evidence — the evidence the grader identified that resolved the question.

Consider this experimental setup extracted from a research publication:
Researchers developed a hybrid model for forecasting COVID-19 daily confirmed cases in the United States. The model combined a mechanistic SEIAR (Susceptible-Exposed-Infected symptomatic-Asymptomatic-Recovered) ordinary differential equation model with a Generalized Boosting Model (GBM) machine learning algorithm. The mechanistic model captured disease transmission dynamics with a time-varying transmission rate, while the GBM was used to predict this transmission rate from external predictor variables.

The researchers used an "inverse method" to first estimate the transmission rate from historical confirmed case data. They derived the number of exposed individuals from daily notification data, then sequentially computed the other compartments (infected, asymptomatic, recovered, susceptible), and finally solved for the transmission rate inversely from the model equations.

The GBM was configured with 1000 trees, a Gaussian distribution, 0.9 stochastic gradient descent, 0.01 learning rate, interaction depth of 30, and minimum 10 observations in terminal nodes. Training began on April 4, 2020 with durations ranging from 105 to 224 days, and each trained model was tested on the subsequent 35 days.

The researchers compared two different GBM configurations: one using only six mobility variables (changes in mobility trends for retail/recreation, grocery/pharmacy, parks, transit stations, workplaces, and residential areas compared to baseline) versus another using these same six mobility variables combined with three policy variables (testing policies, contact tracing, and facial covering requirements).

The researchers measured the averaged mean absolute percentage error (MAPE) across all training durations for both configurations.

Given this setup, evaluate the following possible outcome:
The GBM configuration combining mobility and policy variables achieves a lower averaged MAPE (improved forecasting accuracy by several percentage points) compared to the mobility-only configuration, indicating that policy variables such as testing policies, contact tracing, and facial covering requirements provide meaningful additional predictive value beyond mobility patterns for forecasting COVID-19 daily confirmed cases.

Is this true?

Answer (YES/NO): YES